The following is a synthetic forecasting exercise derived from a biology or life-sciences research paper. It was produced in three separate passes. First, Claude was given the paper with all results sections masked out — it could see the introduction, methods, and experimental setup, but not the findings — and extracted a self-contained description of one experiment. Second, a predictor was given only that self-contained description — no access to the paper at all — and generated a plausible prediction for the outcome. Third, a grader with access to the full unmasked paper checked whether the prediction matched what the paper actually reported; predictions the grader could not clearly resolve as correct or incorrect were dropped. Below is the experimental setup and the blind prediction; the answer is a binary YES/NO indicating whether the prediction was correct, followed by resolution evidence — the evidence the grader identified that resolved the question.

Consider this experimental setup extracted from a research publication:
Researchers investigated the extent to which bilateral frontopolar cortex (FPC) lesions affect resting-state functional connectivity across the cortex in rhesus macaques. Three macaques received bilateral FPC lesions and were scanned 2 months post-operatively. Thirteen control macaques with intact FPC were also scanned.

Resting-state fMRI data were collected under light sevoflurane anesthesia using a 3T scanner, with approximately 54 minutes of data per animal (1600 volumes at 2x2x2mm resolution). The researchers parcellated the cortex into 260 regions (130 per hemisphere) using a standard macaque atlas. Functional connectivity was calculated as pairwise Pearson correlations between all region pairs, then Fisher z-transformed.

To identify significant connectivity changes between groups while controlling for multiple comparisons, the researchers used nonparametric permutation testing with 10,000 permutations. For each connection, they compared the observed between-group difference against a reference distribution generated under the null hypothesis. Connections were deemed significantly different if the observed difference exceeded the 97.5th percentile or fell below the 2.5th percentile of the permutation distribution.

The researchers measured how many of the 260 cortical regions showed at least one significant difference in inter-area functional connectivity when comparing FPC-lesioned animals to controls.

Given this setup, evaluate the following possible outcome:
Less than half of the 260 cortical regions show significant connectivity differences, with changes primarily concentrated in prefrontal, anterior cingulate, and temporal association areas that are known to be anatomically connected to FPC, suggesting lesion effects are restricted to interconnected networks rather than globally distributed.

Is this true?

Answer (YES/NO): NO